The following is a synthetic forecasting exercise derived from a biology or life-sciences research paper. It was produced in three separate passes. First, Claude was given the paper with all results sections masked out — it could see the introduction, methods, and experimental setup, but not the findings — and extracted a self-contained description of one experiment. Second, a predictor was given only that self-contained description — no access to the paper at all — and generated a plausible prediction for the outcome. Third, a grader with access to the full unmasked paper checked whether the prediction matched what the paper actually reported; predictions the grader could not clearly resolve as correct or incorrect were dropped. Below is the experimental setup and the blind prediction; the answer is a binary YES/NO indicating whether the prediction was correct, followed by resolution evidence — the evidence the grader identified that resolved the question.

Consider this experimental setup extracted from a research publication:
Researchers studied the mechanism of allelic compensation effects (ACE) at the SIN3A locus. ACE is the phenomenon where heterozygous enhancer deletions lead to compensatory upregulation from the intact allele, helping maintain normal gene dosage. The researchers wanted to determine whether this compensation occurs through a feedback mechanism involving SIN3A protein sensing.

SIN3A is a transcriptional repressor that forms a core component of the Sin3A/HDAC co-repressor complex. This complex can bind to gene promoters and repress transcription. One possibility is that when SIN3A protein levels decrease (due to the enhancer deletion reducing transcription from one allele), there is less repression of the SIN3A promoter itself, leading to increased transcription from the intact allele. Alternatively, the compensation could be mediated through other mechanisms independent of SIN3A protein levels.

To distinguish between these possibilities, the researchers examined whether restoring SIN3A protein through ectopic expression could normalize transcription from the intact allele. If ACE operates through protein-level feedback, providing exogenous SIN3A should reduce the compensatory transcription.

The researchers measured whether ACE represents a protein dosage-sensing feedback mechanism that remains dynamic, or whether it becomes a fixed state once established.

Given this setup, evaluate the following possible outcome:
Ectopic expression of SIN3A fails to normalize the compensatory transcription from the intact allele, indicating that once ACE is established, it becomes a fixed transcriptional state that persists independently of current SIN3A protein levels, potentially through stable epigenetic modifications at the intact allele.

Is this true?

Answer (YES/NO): YES